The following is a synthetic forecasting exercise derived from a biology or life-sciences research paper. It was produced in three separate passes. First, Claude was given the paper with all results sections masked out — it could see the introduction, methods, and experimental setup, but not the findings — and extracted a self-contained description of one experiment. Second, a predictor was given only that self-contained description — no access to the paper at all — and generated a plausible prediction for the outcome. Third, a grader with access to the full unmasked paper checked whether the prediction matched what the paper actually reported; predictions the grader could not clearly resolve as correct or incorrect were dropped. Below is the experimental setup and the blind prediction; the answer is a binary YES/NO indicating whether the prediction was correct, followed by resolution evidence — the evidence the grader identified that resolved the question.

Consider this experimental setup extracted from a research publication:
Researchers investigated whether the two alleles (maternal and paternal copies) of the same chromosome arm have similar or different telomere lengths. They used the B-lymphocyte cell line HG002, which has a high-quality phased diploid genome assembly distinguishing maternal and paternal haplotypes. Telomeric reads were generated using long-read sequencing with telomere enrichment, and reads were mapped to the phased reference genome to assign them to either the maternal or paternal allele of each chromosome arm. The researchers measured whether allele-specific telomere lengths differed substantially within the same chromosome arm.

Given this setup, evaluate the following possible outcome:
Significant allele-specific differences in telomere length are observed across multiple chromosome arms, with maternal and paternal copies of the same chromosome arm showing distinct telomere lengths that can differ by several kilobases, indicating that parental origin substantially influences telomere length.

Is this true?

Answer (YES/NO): YES